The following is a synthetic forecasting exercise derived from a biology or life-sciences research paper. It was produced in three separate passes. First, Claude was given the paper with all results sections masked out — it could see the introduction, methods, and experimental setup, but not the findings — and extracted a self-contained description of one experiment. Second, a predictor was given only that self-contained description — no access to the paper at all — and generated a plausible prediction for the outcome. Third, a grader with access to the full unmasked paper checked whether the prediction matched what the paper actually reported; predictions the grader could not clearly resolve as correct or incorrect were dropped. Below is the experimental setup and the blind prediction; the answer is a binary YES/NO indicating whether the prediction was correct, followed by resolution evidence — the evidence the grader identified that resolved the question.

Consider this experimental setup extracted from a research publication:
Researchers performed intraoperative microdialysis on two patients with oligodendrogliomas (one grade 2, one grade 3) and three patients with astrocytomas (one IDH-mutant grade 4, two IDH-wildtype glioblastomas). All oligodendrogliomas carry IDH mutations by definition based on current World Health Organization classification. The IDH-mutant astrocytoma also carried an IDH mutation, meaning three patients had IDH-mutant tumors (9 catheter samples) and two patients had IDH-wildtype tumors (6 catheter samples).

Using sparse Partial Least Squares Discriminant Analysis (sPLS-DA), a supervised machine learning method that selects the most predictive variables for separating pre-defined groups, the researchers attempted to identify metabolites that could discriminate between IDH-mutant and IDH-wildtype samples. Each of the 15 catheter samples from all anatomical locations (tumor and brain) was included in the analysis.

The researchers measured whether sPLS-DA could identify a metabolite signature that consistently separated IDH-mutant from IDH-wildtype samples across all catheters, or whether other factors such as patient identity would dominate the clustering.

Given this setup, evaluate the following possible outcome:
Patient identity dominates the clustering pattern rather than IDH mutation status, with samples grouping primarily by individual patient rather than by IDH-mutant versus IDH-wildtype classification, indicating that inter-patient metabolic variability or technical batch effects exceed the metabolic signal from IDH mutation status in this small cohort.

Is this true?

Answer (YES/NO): YES